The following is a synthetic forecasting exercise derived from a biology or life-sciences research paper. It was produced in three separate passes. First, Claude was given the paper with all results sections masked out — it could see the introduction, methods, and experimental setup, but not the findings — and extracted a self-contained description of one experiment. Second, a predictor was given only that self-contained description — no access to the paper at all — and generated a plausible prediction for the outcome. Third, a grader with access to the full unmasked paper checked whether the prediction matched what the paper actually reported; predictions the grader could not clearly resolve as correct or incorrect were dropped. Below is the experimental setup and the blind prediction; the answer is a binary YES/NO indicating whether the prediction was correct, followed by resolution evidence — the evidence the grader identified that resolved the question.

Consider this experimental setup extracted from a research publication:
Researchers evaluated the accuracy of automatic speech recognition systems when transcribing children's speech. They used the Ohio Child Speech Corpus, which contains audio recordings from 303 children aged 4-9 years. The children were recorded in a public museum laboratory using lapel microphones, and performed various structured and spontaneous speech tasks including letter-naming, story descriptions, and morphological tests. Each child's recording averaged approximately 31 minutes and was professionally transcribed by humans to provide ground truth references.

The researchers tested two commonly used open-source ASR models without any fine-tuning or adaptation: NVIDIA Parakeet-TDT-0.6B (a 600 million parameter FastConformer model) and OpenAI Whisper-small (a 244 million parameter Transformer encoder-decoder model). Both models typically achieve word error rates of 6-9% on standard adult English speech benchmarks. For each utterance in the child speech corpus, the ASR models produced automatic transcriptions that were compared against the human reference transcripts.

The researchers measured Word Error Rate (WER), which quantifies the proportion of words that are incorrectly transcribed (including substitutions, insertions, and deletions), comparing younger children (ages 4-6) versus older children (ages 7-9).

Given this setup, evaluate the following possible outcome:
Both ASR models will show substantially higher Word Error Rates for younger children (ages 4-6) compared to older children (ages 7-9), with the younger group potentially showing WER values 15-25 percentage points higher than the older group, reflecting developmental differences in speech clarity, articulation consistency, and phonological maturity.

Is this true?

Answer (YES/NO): NO